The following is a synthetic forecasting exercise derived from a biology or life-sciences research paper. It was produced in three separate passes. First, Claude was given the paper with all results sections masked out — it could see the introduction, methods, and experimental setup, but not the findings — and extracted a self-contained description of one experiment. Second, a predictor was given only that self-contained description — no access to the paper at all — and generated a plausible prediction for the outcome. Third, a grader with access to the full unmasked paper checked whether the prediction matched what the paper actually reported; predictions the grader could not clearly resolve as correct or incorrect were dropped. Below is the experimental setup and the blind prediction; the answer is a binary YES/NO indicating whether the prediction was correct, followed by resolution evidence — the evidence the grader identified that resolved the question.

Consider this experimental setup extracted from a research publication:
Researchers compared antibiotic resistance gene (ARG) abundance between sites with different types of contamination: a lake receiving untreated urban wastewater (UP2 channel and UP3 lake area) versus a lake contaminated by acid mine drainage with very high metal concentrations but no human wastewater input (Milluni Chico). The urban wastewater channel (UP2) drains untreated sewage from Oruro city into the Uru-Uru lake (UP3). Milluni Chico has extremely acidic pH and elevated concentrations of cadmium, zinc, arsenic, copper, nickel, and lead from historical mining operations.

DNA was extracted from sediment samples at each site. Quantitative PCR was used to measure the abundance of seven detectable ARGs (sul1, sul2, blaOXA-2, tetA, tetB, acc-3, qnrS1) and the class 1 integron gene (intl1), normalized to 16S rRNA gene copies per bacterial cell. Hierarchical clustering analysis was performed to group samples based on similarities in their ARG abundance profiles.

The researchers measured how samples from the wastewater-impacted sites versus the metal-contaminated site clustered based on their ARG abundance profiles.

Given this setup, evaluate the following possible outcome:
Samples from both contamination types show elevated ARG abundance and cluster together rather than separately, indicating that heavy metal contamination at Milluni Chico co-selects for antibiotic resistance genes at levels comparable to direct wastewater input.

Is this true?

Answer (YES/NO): NO